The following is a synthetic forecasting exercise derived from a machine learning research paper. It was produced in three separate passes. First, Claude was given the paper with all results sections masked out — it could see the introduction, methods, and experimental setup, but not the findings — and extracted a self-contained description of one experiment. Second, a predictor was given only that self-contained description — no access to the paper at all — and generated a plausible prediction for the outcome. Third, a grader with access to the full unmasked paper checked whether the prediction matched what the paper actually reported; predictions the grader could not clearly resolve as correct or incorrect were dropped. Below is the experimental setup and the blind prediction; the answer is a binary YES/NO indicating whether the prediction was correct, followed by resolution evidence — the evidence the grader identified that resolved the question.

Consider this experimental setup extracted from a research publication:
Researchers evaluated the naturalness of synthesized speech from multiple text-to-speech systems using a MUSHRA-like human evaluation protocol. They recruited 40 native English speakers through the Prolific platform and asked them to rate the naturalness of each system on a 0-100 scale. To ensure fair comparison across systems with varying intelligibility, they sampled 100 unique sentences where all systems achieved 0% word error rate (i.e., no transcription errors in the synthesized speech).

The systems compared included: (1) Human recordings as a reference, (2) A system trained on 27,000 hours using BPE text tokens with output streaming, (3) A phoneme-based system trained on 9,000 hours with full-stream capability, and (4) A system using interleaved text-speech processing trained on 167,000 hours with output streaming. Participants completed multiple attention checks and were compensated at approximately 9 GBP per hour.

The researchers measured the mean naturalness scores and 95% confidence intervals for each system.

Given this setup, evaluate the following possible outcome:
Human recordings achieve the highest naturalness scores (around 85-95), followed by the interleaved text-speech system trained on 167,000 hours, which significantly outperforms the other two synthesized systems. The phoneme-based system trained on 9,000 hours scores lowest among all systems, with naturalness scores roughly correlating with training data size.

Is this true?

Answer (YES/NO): NO